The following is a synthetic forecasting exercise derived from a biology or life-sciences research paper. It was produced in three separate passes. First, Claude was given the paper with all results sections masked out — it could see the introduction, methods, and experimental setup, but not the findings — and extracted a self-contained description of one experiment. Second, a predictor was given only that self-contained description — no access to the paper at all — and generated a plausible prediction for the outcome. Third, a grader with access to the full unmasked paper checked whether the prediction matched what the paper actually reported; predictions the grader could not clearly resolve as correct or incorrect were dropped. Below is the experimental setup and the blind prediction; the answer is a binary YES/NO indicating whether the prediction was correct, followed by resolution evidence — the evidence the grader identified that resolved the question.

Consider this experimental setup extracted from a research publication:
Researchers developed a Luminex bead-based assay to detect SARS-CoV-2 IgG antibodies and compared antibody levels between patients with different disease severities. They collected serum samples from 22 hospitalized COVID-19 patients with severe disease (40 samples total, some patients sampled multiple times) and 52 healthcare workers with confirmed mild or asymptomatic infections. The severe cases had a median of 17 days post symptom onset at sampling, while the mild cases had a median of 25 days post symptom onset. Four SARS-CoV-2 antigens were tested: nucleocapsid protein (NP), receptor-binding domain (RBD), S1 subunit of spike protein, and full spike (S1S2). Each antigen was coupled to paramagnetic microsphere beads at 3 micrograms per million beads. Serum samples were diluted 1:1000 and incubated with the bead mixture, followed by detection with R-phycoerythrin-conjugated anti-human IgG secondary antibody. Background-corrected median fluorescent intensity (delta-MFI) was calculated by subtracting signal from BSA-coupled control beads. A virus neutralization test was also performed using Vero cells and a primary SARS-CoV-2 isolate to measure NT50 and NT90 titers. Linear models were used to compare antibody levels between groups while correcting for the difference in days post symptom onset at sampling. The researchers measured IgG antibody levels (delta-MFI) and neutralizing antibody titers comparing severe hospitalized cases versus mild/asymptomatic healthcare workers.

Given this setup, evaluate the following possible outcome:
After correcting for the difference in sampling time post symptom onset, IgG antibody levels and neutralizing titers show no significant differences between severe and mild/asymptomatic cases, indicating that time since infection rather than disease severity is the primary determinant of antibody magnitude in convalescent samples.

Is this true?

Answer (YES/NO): NO